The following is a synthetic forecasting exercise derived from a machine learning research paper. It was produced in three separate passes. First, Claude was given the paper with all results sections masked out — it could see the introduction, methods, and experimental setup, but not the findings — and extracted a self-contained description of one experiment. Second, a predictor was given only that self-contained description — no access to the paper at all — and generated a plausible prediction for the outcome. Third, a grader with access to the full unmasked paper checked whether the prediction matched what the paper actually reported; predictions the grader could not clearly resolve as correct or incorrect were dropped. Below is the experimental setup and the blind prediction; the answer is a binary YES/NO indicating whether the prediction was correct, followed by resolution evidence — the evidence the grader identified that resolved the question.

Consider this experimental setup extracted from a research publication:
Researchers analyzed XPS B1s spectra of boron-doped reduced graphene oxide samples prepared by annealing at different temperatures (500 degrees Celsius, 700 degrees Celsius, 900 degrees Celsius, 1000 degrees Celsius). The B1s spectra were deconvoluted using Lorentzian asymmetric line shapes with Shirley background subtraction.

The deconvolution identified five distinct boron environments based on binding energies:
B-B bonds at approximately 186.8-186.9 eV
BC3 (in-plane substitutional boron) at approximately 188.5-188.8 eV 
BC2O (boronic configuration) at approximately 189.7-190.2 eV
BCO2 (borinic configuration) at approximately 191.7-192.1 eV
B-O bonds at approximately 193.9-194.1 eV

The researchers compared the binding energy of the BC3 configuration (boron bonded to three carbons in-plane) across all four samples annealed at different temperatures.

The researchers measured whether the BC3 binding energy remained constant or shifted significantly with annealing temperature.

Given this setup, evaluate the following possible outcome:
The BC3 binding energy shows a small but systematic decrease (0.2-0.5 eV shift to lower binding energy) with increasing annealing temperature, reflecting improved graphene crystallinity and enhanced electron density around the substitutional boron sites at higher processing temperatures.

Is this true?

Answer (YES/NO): YES